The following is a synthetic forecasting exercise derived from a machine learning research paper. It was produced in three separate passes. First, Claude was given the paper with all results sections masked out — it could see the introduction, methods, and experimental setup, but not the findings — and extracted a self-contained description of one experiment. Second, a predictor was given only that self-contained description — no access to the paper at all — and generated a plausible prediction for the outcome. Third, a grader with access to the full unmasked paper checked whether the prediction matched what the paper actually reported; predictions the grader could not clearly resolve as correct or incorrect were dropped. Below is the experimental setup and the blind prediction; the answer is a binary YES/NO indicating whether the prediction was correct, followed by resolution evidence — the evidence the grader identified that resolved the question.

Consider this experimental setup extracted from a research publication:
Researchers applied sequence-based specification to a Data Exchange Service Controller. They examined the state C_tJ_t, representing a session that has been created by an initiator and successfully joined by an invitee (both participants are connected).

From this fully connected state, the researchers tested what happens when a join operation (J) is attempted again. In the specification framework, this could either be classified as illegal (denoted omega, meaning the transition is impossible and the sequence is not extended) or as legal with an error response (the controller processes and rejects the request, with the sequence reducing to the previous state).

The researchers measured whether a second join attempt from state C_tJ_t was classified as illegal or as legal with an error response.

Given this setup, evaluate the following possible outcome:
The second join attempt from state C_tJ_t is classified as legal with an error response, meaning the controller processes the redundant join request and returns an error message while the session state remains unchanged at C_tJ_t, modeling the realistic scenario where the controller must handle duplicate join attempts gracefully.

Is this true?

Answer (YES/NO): NO